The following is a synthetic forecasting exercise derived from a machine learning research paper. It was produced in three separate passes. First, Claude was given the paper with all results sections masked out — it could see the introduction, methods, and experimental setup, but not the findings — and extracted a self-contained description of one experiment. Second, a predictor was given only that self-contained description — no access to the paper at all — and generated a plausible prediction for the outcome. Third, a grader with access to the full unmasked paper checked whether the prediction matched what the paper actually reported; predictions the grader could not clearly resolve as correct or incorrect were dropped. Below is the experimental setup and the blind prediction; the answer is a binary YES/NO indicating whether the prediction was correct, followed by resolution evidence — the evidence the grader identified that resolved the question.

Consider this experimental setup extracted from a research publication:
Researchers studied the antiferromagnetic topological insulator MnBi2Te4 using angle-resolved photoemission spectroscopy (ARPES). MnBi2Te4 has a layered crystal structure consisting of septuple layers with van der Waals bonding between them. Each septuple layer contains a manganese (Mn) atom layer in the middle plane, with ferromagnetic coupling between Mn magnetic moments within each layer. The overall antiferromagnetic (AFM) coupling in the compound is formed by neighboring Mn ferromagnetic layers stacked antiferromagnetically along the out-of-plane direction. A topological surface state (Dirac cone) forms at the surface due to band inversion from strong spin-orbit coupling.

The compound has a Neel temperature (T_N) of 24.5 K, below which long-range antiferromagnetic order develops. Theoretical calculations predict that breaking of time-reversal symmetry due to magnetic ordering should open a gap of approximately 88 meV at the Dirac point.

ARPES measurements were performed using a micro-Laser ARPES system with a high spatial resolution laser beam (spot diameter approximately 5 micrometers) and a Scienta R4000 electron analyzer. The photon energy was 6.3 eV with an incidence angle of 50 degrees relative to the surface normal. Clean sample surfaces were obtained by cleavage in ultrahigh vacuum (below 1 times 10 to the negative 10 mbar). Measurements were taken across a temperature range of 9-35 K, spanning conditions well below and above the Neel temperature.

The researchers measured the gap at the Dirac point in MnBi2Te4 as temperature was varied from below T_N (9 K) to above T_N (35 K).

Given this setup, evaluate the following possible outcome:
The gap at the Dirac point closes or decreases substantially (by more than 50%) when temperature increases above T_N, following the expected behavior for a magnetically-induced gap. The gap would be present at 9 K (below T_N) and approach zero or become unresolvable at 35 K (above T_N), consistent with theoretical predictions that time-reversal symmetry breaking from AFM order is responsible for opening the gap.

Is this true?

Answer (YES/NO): NO